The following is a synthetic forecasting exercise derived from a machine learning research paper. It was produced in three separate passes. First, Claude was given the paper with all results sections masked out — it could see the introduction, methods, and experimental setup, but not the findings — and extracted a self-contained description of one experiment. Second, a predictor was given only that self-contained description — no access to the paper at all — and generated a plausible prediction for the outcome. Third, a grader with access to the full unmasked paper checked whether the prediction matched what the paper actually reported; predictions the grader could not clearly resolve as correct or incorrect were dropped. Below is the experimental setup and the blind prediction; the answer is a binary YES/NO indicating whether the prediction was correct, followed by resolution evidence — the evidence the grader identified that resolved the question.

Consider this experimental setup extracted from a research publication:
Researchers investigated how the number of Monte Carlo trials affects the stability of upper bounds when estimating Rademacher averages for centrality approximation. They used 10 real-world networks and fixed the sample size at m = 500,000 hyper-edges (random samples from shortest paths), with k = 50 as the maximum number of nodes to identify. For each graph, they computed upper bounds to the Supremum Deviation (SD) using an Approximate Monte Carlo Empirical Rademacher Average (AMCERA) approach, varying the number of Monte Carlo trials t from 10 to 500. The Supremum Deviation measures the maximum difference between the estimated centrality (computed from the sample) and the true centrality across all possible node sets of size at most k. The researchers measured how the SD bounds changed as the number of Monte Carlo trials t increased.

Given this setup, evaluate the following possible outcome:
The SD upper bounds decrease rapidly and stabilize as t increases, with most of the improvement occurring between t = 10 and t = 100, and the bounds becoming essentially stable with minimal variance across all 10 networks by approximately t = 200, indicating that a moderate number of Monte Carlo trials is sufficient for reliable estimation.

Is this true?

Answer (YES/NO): NO